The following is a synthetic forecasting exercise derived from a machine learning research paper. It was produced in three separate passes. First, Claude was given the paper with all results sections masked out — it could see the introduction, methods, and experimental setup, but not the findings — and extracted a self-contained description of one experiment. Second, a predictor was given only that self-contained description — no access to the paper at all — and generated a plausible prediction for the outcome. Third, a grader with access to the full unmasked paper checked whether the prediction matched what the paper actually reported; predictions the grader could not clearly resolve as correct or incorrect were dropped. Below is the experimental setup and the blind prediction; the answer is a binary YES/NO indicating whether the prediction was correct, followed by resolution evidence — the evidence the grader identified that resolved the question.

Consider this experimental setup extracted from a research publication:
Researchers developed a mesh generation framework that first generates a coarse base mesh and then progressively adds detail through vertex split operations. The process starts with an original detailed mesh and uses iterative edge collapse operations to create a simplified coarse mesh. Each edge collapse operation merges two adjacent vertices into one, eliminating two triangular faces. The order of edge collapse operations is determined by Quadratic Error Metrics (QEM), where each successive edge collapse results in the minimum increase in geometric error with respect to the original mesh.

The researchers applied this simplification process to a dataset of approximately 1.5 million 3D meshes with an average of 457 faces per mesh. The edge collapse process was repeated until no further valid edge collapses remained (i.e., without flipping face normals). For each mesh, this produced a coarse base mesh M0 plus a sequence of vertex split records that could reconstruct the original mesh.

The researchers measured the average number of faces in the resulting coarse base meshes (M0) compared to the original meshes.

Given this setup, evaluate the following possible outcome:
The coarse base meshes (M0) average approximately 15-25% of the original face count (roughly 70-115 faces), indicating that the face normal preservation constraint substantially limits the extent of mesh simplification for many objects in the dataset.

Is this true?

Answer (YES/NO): NO